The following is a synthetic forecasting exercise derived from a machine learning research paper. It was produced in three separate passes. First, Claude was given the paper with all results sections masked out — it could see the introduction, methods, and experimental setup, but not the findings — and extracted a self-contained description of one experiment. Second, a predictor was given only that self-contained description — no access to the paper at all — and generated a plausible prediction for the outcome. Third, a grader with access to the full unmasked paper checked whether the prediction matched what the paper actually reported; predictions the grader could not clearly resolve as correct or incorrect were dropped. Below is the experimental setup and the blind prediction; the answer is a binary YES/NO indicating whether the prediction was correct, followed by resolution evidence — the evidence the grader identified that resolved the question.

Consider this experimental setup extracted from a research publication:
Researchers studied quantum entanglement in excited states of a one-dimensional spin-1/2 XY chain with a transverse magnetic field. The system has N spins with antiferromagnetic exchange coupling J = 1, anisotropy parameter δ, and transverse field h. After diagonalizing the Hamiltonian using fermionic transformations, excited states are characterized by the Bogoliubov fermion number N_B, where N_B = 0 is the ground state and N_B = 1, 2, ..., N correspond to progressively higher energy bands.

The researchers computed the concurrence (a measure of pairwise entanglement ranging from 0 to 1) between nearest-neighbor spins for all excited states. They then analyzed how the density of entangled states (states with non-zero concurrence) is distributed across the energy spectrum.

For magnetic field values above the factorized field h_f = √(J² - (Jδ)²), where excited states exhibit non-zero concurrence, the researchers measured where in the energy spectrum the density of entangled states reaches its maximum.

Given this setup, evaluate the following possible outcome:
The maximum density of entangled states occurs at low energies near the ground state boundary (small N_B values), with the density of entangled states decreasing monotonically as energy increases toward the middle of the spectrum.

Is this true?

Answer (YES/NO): NO